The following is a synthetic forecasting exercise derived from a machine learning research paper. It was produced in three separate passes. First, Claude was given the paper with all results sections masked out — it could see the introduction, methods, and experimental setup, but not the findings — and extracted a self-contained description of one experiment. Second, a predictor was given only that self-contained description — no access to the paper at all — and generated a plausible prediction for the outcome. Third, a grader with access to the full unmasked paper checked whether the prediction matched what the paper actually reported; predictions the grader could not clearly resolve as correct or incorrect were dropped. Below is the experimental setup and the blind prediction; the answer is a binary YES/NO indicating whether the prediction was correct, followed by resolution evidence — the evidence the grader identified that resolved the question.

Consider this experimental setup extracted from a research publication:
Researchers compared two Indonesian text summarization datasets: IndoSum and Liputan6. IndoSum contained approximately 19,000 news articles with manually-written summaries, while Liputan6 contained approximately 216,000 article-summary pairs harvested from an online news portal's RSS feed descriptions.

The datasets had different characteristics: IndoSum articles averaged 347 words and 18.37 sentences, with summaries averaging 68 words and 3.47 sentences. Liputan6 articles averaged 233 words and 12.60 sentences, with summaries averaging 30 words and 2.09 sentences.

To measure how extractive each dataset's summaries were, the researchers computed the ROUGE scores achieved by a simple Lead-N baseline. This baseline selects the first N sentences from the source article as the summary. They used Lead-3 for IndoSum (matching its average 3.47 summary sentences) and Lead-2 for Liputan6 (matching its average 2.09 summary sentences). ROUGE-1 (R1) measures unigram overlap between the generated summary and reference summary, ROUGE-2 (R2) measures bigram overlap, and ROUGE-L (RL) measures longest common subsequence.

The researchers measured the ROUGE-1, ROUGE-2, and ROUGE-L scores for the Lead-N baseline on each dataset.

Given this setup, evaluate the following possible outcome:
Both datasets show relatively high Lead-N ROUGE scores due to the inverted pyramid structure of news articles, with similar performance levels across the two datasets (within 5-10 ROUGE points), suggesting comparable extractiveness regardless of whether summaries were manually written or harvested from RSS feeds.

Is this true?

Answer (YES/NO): NO